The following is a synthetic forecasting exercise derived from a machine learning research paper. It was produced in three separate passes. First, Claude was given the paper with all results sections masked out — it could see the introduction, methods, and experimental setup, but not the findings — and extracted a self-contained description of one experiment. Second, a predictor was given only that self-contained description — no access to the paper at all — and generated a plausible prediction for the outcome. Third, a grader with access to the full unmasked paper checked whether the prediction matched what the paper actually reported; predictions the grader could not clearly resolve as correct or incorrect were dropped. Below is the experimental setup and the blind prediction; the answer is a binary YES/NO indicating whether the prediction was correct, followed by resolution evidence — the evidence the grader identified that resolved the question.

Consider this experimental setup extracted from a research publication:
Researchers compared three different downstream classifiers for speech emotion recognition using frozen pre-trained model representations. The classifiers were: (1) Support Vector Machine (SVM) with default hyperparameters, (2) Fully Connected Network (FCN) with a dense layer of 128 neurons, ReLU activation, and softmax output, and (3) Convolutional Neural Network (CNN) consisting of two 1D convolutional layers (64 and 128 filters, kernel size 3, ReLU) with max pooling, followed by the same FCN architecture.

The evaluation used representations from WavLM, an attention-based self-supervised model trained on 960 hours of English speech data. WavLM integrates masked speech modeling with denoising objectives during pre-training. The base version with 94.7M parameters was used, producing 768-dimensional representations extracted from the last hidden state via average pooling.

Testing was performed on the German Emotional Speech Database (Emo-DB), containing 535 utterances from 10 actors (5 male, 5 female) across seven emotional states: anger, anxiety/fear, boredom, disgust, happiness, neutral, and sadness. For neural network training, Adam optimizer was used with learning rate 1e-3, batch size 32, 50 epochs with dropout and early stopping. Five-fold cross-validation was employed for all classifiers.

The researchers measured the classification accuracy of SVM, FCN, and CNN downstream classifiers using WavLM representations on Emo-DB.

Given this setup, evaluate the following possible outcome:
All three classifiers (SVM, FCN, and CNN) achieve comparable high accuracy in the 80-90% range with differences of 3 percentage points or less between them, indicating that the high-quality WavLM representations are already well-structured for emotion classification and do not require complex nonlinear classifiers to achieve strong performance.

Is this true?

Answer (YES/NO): NO